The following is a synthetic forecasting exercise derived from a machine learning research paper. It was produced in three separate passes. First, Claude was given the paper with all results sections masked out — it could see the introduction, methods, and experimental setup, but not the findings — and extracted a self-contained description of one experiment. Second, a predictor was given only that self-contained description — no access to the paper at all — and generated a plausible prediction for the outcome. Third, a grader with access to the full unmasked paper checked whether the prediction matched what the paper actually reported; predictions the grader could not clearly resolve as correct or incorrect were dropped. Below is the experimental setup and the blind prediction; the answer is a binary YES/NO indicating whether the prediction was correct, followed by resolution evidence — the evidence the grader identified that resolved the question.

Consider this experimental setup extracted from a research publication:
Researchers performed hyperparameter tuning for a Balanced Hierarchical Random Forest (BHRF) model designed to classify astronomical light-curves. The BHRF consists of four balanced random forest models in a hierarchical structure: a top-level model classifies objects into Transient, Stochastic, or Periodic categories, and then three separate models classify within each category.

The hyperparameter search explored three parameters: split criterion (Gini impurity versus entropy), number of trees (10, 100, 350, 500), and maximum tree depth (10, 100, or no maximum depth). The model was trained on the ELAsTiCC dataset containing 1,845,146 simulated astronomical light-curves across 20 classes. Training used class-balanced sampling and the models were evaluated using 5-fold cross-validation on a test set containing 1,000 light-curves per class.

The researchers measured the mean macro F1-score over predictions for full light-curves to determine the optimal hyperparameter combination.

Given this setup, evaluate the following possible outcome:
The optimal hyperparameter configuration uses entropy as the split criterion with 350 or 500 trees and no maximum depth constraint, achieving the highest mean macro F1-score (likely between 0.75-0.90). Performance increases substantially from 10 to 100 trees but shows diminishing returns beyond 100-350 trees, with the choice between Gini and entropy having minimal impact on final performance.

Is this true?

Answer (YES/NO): NO